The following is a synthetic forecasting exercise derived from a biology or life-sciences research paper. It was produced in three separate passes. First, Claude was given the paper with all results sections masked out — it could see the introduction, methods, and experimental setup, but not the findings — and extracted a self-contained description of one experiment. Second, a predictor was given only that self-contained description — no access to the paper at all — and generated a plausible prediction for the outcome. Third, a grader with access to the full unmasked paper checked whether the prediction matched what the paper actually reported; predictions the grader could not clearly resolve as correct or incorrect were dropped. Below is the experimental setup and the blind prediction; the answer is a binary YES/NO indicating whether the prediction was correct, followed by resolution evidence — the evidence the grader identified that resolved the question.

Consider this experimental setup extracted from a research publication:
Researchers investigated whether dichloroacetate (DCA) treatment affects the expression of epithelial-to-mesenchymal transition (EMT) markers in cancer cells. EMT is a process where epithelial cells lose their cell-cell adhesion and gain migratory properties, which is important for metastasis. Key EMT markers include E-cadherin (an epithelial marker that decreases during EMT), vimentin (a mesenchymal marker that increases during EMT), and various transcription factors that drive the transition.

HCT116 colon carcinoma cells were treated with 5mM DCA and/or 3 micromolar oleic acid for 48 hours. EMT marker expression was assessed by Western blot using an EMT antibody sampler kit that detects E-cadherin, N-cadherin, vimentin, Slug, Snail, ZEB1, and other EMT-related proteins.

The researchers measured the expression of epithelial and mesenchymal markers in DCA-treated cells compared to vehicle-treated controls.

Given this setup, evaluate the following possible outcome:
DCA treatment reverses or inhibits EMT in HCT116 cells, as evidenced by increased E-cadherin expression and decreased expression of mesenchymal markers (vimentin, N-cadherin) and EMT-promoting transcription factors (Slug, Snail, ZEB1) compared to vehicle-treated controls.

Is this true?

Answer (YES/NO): NO